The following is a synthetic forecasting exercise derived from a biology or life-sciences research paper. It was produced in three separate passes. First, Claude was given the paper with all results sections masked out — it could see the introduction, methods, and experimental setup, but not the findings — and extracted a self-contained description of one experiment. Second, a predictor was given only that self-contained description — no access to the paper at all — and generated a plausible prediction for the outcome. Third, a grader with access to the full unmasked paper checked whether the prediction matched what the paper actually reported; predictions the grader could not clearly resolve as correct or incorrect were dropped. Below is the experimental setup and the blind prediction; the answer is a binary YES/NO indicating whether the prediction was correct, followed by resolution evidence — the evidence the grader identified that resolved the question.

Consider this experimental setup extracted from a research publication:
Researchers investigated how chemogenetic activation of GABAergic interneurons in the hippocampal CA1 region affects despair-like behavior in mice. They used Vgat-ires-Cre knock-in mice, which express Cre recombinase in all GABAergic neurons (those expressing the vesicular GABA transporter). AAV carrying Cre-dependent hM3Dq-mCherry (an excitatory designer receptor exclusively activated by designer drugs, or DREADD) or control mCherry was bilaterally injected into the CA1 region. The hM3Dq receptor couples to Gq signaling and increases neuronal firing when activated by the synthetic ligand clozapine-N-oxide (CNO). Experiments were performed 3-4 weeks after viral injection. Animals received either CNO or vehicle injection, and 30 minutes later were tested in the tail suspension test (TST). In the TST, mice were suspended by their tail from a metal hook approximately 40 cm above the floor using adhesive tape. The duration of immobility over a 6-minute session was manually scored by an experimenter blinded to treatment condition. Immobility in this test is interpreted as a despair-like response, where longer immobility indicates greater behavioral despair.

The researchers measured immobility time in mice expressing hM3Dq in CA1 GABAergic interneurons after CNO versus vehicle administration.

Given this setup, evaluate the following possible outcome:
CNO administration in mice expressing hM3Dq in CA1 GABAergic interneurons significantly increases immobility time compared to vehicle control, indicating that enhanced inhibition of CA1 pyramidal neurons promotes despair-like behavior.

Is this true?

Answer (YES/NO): YES